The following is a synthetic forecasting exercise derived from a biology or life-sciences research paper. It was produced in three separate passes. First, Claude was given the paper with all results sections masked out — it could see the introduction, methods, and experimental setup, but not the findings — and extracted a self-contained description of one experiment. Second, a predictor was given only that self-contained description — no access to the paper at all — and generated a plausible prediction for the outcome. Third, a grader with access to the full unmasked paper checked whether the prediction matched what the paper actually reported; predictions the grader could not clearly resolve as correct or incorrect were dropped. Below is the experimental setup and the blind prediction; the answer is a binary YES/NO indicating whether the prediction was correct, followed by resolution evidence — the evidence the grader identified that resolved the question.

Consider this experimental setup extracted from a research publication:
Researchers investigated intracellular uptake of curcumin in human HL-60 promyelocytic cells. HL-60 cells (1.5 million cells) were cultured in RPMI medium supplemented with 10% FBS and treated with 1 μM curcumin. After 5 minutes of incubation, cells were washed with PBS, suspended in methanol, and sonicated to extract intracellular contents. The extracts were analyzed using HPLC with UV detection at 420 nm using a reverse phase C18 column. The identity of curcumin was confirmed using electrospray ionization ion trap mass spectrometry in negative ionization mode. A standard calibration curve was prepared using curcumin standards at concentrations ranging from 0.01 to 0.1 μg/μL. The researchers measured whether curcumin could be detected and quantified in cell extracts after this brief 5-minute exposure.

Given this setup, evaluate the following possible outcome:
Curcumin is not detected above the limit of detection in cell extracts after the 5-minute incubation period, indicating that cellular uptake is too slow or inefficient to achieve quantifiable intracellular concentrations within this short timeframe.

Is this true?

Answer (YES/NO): NO